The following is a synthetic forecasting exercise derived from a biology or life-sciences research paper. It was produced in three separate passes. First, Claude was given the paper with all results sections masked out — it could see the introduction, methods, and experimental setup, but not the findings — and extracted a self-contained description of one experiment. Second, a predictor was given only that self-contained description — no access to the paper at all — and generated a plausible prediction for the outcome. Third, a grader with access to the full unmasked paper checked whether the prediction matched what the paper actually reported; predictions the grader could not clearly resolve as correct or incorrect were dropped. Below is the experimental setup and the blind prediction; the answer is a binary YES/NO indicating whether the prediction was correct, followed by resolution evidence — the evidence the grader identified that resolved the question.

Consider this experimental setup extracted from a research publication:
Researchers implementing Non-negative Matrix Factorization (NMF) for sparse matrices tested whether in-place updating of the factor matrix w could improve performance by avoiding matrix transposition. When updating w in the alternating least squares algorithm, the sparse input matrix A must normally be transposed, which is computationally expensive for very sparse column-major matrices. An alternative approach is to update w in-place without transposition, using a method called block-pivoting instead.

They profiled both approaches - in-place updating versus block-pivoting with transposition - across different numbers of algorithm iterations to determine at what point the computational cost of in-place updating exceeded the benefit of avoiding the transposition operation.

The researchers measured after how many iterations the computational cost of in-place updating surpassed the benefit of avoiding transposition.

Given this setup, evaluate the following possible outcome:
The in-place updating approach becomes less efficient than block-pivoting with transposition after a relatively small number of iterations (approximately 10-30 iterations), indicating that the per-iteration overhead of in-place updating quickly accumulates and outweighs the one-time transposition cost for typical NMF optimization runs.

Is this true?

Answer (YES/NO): NO